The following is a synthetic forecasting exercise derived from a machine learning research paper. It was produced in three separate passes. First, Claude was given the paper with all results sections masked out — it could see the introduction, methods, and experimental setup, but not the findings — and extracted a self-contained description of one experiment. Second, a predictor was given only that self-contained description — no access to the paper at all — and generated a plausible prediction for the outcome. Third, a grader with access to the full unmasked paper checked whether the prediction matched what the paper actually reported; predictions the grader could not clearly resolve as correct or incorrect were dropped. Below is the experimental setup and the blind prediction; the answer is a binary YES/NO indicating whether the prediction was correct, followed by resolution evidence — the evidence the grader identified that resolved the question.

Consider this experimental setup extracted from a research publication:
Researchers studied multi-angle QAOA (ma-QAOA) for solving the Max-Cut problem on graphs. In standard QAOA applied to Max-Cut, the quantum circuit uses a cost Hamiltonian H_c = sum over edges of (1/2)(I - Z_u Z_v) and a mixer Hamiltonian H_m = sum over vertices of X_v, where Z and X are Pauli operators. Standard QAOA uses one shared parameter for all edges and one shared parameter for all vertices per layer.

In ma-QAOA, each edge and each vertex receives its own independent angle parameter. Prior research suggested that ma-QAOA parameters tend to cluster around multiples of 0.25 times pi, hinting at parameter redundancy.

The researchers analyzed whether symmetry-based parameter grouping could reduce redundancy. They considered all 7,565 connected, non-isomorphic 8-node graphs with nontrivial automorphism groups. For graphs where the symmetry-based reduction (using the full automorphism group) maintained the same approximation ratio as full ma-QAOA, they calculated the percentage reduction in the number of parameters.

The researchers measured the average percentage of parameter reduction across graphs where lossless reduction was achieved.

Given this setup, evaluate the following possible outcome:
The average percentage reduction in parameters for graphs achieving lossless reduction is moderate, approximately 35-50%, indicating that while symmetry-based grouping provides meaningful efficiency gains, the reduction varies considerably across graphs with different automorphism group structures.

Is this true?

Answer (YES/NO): YES